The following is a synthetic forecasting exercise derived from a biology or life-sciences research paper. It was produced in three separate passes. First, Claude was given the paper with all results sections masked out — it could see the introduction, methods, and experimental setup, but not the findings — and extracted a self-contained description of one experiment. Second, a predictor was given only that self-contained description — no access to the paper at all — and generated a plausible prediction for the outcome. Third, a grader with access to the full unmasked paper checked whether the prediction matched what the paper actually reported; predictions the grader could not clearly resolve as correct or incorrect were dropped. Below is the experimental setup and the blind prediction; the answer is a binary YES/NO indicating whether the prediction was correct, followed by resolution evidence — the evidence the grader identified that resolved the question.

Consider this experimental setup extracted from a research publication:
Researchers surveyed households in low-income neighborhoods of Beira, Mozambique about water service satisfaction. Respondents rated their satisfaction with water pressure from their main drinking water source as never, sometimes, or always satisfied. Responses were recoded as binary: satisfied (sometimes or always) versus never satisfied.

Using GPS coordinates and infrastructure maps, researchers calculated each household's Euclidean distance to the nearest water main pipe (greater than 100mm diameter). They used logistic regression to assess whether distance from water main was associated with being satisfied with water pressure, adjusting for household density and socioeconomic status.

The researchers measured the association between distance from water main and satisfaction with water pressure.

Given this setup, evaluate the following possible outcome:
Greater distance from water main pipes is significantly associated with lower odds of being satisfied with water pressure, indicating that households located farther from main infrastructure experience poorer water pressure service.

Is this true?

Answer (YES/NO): YES